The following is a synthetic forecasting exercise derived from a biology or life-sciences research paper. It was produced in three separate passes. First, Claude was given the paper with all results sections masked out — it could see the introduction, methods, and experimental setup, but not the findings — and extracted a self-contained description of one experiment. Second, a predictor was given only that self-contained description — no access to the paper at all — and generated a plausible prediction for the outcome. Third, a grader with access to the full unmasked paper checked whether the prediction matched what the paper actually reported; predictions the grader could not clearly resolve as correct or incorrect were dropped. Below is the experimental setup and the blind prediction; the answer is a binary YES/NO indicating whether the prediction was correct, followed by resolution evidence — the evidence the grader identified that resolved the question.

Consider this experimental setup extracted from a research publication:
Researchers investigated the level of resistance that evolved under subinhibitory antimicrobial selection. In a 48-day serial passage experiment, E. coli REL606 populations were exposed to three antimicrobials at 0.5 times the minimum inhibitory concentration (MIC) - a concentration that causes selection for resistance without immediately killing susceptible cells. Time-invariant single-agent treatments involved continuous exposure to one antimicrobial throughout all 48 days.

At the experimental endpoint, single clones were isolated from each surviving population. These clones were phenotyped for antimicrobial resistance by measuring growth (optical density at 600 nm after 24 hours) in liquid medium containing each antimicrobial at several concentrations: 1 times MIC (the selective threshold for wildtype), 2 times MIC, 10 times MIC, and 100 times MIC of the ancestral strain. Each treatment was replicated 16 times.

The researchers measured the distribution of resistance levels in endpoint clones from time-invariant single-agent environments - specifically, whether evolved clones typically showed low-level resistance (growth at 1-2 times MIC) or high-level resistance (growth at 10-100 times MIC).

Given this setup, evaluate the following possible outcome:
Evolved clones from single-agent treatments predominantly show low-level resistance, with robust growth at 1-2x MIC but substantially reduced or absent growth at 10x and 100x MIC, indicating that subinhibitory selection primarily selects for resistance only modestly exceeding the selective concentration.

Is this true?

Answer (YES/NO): YES